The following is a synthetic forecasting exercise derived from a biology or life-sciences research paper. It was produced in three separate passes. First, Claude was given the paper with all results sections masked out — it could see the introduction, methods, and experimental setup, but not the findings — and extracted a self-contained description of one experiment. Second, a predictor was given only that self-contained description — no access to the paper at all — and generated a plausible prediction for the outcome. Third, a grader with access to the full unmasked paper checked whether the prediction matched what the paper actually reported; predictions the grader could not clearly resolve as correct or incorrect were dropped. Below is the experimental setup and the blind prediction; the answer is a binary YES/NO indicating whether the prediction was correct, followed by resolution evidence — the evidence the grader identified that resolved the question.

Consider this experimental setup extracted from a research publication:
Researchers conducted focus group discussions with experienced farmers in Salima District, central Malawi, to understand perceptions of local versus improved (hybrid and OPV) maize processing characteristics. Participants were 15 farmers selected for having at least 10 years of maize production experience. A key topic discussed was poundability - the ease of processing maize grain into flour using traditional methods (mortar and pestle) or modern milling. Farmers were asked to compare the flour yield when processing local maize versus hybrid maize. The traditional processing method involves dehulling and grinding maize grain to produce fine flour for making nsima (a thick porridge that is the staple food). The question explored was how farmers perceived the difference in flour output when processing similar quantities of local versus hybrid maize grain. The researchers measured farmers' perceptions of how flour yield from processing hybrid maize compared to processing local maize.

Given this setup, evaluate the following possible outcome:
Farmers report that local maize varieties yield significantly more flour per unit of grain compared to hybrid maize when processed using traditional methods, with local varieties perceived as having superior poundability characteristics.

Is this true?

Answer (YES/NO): YES